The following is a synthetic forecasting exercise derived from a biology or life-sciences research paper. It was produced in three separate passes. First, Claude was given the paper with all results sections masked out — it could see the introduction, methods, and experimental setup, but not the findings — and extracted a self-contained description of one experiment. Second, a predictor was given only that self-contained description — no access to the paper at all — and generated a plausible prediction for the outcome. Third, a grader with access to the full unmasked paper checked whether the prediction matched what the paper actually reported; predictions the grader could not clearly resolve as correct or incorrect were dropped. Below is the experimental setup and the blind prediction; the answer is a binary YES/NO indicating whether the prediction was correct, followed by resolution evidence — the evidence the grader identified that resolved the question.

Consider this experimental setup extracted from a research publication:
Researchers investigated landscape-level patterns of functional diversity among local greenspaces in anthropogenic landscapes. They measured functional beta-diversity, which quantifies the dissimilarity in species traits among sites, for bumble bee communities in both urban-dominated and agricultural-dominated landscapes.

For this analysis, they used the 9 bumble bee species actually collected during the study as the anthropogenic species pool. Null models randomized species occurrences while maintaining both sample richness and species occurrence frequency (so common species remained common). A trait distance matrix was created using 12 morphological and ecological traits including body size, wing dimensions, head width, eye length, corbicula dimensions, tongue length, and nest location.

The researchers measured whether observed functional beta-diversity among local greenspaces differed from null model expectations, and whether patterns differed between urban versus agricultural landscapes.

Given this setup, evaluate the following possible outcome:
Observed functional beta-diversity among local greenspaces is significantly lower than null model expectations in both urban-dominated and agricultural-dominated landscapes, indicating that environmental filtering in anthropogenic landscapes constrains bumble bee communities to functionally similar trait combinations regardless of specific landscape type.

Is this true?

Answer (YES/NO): NO